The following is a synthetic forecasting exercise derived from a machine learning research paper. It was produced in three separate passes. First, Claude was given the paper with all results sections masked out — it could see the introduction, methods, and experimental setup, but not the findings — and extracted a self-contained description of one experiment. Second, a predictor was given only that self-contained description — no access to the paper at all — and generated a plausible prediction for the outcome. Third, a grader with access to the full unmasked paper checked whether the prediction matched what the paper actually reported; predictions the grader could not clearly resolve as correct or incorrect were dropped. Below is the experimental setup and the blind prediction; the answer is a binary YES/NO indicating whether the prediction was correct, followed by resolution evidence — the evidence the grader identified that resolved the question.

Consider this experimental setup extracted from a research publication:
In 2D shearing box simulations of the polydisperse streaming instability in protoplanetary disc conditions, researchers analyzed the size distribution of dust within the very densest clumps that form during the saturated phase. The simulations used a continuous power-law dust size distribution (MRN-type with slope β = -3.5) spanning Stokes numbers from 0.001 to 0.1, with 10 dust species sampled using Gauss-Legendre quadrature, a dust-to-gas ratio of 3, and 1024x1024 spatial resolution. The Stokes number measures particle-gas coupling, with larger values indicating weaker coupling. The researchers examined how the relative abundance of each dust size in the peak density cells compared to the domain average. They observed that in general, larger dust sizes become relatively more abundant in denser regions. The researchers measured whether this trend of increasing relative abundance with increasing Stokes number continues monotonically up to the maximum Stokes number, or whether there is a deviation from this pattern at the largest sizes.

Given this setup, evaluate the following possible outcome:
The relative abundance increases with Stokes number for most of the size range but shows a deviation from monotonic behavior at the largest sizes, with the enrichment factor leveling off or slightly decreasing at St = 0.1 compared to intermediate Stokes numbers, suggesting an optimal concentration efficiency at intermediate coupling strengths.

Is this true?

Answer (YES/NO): YES